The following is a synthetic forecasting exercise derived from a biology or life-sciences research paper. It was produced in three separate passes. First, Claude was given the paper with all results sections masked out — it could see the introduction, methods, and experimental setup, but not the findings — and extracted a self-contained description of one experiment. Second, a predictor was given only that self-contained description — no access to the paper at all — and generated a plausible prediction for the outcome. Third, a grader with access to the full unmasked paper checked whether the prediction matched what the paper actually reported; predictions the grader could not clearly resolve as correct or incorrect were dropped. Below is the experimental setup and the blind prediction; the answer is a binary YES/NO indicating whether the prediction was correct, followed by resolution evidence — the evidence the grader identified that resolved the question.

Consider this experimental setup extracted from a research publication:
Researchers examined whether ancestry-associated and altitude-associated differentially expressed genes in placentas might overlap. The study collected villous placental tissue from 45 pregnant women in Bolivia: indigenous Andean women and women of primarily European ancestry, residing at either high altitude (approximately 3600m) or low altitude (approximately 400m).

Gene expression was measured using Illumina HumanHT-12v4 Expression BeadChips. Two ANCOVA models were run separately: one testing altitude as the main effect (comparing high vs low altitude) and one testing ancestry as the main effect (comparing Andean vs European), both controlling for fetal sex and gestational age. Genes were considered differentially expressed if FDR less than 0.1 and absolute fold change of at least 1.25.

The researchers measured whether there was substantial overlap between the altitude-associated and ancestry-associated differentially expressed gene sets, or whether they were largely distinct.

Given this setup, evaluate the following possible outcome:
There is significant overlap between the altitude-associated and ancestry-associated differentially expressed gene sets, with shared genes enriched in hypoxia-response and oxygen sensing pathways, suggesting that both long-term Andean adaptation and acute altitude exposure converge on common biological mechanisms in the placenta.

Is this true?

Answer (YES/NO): NO